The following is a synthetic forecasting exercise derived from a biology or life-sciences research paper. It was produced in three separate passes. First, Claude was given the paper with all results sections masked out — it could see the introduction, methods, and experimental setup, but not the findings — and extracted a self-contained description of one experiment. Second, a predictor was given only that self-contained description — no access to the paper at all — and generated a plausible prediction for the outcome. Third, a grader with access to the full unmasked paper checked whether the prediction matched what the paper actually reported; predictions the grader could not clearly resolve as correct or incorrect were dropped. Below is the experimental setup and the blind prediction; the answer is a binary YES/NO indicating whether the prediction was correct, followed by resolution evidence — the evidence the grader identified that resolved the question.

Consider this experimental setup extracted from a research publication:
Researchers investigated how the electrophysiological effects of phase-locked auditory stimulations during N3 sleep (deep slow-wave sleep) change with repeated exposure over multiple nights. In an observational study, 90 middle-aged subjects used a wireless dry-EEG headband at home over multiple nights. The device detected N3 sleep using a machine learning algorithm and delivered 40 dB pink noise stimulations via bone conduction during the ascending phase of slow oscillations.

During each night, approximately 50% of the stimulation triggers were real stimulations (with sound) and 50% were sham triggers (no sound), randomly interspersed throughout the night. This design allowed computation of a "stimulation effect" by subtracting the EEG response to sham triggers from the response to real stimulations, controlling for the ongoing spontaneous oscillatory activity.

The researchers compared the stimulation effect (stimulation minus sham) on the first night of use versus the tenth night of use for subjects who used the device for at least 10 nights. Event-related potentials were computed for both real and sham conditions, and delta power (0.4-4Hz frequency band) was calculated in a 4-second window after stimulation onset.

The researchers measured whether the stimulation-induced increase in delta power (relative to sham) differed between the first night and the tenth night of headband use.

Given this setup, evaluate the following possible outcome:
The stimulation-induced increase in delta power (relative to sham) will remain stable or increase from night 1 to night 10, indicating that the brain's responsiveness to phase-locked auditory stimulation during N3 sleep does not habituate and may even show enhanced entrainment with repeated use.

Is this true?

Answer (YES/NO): YES